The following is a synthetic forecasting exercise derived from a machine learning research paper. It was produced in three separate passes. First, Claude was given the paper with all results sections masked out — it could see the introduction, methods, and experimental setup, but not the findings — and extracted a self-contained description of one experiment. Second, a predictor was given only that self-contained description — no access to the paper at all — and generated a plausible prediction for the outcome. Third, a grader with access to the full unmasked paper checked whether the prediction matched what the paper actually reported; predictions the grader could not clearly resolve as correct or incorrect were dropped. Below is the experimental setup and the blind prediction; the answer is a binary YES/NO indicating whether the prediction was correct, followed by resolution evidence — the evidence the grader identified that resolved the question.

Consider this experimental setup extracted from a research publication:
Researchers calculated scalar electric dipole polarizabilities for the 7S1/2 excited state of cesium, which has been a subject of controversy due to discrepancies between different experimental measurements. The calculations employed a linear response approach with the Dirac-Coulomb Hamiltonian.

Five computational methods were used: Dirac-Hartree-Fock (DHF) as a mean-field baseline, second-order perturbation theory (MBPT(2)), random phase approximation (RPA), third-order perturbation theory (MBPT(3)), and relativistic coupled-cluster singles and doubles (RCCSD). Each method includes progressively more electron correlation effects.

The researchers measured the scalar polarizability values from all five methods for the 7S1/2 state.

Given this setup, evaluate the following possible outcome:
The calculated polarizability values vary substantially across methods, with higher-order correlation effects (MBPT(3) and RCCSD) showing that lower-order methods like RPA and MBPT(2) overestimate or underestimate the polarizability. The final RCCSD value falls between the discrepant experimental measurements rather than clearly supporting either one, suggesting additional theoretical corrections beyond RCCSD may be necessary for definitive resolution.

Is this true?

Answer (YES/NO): NO